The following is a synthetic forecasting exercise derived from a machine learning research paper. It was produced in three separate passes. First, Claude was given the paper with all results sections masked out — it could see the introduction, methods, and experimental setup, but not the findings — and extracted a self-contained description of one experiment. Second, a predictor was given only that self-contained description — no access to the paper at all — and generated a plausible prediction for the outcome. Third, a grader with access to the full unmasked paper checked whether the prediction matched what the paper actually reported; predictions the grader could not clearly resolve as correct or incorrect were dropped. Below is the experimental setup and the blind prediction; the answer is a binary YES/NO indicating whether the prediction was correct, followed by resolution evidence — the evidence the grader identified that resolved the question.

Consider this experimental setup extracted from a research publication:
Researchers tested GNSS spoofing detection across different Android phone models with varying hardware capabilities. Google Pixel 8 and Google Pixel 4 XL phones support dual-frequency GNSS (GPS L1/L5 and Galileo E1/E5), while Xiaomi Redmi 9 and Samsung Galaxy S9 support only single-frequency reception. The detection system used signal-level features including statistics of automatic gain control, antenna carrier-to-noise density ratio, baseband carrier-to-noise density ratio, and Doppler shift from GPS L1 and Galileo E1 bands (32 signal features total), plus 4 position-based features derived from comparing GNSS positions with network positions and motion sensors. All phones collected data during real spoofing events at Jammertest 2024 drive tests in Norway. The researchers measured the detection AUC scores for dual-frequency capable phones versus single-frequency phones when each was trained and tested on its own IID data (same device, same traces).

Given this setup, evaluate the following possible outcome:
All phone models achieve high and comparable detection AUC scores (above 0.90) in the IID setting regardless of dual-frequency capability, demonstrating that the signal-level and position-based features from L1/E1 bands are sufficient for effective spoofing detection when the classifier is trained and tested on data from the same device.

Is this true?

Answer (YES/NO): NO